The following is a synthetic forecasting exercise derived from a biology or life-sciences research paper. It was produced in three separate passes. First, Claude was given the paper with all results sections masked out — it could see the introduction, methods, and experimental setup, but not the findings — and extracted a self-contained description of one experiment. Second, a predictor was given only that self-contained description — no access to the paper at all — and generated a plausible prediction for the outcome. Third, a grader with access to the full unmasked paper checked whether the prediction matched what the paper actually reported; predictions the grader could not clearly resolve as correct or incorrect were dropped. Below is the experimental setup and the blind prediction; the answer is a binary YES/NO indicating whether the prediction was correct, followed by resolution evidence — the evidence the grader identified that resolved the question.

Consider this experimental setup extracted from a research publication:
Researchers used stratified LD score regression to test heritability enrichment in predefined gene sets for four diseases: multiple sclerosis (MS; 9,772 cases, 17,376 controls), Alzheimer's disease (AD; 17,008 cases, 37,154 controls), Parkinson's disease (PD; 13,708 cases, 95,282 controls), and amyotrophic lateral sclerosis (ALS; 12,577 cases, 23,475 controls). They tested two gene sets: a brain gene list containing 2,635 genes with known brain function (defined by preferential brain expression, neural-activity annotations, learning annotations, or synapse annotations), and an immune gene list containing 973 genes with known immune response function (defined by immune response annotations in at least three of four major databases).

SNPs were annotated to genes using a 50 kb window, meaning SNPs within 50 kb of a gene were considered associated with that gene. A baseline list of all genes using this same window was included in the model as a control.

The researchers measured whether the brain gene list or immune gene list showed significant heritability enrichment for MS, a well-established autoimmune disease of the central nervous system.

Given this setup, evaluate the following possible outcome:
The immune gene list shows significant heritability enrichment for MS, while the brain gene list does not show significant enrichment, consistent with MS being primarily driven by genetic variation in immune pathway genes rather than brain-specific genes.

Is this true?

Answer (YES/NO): YES